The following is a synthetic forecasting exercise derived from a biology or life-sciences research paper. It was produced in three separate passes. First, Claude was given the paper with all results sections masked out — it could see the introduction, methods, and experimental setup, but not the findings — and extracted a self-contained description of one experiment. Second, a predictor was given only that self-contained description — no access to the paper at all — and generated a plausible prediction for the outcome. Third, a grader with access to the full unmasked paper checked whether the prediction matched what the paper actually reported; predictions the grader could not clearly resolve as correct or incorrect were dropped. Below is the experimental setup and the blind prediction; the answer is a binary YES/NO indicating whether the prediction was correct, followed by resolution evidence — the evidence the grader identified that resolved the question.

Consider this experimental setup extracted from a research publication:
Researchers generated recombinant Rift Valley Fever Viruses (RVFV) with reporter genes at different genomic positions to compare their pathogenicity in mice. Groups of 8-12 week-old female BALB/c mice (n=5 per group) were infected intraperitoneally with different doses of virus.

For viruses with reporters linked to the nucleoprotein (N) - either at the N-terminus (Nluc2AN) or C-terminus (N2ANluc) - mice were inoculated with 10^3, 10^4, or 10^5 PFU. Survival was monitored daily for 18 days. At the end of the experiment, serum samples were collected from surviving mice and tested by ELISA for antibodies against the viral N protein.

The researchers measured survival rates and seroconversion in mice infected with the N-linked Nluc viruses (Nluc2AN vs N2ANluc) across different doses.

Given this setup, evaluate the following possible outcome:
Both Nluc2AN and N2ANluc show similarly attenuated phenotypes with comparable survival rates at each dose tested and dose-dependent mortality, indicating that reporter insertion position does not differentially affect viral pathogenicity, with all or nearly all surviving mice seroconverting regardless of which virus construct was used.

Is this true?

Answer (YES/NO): NO